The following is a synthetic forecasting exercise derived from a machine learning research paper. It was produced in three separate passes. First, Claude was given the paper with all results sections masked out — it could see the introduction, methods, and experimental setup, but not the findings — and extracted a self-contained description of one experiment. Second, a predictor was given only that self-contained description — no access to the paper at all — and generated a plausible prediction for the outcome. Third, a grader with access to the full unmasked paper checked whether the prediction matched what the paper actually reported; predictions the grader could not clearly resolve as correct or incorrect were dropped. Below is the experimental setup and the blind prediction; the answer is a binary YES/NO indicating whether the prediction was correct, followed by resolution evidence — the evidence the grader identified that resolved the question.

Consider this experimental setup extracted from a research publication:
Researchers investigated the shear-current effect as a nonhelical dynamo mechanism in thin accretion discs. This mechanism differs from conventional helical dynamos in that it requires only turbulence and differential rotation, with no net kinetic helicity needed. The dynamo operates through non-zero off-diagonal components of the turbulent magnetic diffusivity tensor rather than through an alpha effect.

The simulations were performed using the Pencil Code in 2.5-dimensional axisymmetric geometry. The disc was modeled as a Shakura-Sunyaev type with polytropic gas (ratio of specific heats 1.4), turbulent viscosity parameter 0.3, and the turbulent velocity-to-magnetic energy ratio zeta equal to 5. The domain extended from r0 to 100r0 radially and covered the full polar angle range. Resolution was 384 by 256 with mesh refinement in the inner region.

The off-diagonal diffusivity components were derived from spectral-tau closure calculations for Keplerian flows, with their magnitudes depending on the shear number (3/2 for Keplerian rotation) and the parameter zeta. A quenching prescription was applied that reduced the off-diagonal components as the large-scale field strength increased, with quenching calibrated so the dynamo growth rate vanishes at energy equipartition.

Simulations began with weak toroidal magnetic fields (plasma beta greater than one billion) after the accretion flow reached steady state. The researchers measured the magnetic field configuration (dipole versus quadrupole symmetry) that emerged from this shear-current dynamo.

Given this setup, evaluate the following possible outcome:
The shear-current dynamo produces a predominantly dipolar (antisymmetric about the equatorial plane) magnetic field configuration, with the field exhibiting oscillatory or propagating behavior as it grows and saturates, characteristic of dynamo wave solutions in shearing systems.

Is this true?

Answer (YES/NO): NO